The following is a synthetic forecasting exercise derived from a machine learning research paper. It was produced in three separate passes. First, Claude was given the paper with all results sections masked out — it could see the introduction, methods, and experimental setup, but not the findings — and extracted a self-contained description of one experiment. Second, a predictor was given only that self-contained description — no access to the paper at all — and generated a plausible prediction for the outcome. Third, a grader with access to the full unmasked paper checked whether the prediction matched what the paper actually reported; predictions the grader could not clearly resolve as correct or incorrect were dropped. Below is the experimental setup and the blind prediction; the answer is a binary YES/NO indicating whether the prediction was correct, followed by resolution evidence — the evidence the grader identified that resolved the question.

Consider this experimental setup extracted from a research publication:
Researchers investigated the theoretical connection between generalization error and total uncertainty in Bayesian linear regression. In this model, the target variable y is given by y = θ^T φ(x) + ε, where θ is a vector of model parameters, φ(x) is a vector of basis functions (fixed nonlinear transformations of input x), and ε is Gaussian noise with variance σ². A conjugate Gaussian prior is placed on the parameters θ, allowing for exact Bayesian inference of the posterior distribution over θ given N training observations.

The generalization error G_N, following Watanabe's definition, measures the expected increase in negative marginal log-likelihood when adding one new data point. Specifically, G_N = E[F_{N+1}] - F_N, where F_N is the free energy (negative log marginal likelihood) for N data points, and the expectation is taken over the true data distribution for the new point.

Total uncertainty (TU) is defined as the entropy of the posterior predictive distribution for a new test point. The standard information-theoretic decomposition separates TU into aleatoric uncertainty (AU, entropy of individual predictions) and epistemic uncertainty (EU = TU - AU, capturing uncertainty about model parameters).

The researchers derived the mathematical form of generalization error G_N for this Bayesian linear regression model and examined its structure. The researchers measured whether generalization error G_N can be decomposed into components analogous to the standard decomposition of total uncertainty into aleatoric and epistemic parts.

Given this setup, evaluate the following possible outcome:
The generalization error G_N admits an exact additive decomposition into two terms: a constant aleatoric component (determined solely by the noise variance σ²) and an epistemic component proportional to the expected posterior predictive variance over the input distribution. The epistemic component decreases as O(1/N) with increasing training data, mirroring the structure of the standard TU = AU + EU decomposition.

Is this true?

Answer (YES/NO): NO